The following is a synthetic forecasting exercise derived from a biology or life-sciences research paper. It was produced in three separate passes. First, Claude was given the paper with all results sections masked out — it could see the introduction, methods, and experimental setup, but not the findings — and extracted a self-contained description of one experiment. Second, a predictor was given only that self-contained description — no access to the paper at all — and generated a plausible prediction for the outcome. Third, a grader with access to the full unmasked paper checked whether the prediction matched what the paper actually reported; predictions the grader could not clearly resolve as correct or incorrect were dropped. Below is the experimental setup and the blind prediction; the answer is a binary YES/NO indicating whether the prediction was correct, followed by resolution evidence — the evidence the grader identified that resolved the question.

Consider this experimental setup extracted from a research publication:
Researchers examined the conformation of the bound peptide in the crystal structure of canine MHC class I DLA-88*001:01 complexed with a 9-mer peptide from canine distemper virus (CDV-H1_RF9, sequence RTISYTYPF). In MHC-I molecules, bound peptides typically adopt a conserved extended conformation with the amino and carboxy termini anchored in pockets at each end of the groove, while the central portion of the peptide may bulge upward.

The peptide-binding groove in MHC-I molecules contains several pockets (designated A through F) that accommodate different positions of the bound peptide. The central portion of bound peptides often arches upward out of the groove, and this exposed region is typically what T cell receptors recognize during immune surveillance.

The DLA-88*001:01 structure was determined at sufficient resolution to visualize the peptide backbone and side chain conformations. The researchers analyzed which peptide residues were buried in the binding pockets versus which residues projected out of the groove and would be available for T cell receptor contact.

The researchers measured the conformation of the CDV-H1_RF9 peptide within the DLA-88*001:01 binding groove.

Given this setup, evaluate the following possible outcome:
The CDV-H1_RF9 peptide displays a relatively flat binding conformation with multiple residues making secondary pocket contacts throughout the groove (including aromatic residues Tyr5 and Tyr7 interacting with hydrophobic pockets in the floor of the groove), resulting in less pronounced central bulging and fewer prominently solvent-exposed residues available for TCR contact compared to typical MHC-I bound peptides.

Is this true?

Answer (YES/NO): NO